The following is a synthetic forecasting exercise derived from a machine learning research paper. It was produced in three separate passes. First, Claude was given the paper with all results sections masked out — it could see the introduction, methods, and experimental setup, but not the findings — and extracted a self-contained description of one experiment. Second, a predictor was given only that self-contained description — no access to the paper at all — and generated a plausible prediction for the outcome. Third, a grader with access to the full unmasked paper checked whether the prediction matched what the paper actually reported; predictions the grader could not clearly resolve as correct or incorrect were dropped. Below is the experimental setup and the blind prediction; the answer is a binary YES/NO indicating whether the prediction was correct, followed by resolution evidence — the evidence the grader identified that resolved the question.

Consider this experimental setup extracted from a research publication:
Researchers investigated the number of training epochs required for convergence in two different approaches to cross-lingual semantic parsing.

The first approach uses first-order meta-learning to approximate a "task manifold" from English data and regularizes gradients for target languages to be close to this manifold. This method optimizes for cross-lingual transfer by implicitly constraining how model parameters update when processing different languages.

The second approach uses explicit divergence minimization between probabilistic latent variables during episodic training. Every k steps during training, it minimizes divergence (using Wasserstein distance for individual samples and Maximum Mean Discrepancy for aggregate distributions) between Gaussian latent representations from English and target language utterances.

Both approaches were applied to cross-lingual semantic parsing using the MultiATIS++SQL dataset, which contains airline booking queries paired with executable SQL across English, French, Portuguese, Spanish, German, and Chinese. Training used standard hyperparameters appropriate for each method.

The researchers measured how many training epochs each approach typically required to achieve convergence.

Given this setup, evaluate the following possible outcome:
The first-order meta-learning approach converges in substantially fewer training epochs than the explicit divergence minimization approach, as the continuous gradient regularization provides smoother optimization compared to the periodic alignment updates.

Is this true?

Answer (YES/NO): NO